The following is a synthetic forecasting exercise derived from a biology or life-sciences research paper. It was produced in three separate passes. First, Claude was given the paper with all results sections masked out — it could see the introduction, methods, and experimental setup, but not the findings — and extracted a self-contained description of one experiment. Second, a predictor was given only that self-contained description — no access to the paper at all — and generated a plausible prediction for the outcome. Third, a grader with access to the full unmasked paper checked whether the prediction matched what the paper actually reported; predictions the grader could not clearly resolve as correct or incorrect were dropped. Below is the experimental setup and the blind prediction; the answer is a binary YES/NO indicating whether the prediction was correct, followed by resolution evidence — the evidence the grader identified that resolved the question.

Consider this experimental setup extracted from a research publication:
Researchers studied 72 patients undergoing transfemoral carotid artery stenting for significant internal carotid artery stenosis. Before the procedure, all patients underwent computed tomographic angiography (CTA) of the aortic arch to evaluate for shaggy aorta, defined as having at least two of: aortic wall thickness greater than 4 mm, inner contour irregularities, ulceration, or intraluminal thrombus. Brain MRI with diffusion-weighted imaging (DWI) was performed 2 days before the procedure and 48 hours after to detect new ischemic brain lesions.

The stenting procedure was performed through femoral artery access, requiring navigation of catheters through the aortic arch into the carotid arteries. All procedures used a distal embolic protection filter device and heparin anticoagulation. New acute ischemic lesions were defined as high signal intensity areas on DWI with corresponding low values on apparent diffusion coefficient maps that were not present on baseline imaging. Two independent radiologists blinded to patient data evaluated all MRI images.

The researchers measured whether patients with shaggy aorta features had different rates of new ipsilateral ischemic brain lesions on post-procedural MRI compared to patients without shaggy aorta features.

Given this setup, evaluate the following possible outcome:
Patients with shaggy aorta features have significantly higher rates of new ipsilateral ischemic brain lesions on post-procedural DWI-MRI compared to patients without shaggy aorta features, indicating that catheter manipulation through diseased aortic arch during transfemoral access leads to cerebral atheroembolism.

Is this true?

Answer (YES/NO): YES